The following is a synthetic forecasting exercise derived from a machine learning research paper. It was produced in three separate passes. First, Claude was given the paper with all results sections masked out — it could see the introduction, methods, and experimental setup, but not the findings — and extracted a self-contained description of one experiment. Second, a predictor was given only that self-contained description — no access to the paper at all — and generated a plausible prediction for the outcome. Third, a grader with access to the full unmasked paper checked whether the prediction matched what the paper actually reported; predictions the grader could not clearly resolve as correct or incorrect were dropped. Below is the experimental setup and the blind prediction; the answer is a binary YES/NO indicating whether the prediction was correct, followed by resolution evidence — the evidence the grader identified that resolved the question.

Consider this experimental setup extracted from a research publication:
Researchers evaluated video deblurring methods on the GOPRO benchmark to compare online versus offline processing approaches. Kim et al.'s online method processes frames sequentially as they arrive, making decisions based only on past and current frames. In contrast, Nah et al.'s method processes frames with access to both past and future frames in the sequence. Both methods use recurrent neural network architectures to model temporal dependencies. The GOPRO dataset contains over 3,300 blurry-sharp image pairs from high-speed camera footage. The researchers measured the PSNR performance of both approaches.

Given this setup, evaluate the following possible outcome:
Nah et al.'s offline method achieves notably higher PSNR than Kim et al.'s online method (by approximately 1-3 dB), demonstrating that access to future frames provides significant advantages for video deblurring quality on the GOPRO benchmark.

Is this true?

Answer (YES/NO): NO